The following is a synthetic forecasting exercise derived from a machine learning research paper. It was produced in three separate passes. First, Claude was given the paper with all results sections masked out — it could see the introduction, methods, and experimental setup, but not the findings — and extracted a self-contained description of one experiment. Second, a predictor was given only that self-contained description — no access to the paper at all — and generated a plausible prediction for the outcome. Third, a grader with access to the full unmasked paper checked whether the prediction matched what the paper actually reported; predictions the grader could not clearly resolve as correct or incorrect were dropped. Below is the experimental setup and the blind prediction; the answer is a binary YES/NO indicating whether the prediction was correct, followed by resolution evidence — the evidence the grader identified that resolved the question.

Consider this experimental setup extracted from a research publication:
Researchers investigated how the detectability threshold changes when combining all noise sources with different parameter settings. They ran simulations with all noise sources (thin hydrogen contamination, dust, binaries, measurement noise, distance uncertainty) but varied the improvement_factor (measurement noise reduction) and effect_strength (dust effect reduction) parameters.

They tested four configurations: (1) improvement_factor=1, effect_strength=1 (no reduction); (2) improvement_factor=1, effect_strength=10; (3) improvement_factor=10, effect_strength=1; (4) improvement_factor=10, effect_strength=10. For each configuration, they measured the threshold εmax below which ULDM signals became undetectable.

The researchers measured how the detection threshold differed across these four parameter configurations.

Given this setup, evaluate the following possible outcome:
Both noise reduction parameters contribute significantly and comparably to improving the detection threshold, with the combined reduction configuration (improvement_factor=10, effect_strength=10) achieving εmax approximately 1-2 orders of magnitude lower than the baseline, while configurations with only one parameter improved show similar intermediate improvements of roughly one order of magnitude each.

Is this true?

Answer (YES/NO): NO